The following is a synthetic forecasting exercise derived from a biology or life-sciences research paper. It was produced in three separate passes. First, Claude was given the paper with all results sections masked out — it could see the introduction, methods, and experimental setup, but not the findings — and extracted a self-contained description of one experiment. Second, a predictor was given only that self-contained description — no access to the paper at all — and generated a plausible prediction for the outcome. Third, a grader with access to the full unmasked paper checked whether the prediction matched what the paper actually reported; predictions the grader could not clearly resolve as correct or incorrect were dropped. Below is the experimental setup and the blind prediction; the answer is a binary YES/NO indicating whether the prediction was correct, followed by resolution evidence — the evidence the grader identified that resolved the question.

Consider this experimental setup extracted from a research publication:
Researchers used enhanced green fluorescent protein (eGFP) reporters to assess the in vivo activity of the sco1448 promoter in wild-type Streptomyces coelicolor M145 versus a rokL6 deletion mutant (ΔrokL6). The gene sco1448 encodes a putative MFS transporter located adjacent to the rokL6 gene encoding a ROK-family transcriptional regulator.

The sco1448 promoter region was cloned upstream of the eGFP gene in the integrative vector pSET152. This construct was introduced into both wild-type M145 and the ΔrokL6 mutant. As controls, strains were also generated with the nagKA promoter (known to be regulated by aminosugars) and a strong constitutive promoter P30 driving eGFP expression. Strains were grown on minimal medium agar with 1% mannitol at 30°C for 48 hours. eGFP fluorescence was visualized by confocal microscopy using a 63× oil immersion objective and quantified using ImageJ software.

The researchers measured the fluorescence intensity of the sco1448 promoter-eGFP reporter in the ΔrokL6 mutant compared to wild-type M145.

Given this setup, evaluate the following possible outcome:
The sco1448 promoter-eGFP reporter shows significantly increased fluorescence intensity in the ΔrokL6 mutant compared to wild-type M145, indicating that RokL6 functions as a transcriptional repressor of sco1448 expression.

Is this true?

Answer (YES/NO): YES